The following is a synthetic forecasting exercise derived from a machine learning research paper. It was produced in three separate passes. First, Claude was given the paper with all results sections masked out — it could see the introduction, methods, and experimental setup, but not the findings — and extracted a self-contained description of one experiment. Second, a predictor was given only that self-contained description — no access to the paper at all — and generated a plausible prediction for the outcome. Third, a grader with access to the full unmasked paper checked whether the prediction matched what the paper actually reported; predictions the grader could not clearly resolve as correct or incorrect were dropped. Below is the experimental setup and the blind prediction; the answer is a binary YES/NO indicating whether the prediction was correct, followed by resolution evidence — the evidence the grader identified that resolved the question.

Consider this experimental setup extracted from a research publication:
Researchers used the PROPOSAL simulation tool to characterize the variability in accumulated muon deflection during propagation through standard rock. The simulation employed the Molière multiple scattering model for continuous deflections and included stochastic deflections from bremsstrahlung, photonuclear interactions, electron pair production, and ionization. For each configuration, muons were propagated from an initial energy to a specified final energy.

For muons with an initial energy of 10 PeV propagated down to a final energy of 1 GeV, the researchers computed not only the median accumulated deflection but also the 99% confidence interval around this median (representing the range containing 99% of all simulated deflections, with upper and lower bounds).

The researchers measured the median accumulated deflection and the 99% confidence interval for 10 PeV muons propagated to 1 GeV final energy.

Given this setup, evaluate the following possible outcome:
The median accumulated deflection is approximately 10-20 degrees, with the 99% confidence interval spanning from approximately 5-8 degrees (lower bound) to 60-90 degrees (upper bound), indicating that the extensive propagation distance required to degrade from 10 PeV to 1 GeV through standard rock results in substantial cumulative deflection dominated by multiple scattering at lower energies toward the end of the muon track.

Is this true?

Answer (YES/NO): NO